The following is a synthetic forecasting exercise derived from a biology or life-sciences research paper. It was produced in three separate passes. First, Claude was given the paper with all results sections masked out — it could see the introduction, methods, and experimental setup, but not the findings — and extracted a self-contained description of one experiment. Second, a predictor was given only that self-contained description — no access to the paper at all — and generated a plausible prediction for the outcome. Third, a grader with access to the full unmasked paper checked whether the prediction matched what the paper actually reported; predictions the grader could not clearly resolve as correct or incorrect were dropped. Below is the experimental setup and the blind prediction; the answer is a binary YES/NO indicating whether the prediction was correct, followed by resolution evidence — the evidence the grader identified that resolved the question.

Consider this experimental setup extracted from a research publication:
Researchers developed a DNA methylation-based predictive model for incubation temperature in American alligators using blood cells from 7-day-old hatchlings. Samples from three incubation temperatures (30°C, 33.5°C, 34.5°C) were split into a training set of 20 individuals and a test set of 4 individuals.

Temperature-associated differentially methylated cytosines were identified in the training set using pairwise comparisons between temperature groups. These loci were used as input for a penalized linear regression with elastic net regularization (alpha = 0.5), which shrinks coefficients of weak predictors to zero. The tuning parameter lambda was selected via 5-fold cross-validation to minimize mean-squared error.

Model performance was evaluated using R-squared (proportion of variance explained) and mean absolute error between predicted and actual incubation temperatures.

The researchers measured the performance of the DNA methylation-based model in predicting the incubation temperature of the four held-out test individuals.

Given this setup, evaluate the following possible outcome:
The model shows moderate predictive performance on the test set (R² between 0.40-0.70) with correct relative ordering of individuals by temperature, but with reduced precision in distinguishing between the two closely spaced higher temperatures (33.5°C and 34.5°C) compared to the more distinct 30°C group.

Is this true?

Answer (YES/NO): NO